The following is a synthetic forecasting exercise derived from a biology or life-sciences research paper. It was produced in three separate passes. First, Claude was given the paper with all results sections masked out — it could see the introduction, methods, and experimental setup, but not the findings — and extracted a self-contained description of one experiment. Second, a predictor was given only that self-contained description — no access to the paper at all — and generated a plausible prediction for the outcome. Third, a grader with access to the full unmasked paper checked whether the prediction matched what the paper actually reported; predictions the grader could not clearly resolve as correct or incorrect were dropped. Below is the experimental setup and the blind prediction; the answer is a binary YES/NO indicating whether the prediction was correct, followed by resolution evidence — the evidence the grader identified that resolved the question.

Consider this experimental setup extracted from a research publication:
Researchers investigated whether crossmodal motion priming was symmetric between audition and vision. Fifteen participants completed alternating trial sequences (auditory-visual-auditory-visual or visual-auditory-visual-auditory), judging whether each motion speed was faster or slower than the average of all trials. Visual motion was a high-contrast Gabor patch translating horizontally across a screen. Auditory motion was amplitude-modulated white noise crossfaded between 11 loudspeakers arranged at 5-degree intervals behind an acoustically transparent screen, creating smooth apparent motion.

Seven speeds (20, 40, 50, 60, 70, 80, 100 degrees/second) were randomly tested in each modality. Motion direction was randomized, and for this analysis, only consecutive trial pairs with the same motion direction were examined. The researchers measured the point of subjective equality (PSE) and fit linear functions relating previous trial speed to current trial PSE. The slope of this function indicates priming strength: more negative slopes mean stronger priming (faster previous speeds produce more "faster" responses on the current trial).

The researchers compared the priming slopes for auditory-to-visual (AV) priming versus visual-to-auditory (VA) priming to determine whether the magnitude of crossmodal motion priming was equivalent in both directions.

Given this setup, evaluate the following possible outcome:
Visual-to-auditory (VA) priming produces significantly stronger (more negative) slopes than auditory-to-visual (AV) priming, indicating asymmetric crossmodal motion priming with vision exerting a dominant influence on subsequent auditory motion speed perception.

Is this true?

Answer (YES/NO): YES